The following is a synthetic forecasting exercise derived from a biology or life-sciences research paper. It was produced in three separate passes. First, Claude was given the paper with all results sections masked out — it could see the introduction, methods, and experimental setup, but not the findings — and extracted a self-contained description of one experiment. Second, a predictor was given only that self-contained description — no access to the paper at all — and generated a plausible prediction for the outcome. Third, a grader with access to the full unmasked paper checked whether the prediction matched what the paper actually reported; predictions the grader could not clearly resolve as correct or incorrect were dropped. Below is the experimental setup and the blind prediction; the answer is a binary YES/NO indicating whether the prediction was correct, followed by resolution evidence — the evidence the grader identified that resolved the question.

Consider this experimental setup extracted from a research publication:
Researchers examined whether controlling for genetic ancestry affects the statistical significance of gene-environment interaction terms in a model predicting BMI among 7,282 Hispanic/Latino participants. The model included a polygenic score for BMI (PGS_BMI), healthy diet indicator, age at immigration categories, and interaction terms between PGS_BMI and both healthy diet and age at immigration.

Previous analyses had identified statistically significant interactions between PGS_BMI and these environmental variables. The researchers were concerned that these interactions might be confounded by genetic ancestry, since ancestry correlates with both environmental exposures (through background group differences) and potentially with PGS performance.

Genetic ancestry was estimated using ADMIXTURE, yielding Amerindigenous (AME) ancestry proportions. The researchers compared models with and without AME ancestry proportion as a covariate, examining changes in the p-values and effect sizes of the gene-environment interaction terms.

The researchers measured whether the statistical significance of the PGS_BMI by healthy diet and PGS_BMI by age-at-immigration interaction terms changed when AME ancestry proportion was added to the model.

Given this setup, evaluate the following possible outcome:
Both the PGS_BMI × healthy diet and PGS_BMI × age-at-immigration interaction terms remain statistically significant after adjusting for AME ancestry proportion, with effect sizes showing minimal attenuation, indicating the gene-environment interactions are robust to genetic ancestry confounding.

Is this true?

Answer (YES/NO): NO